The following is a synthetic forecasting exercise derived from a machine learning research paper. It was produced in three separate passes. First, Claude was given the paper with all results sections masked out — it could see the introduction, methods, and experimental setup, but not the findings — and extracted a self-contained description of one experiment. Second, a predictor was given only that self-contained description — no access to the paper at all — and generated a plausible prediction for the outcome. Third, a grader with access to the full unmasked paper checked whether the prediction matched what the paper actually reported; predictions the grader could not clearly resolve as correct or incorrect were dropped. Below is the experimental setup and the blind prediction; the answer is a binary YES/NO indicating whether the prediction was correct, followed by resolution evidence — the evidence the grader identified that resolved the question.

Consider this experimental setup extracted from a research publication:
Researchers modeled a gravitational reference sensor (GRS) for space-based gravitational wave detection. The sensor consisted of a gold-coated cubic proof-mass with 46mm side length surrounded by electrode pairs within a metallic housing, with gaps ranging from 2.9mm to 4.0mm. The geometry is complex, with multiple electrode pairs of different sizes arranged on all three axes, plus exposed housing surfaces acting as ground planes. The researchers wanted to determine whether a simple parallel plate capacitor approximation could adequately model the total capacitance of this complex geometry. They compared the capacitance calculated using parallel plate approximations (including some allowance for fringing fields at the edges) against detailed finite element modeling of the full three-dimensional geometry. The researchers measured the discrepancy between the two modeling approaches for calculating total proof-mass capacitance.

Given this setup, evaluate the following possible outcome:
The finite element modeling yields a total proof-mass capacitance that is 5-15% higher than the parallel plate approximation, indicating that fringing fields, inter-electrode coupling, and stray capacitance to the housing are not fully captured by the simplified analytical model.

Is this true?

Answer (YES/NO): NO